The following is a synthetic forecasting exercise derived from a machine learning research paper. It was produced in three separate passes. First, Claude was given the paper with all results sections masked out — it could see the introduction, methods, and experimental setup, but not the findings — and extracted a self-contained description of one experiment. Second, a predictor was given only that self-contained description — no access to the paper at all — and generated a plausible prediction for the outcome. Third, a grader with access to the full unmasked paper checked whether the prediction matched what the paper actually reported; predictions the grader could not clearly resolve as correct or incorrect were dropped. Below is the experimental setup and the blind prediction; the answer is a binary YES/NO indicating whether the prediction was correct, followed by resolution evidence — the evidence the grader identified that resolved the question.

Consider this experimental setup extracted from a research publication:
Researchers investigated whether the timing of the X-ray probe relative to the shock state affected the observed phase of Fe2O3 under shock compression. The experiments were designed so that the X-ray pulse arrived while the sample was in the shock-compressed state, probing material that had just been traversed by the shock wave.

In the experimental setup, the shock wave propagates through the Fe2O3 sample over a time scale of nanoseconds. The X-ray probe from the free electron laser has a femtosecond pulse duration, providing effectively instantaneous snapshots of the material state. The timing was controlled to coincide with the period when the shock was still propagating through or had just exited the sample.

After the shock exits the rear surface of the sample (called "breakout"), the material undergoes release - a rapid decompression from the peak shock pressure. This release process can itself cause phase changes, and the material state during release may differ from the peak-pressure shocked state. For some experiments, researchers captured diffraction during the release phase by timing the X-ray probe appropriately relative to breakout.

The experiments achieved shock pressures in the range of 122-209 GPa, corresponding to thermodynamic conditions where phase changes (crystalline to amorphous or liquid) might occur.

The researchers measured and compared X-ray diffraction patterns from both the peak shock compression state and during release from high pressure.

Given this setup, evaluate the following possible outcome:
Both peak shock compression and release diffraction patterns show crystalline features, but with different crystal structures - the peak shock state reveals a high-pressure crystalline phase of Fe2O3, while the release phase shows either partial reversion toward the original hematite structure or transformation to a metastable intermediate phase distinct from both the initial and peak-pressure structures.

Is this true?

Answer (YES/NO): NO